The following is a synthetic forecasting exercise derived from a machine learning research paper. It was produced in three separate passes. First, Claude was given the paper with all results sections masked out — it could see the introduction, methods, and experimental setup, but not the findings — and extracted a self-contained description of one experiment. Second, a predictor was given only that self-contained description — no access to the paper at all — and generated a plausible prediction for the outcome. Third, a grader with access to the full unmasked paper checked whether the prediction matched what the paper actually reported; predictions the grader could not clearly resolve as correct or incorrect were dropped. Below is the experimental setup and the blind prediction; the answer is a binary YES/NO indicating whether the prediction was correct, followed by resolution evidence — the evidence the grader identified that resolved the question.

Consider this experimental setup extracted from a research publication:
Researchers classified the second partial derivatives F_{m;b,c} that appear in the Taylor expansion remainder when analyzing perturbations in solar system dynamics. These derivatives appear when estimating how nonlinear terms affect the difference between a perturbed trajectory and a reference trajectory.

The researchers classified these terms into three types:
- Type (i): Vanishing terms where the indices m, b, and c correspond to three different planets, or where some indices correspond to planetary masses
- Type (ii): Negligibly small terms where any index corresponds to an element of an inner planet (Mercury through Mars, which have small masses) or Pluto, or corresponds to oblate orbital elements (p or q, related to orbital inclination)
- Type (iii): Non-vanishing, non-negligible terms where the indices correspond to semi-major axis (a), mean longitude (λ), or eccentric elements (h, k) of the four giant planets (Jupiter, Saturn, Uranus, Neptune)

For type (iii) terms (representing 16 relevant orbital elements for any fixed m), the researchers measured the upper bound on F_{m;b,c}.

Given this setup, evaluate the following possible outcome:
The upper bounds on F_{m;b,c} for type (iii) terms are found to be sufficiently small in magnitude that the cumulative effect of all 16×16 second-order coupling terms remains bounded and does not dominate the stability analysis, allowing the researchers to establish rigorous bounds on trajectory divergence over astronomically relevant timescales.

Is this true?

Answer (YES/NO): YES